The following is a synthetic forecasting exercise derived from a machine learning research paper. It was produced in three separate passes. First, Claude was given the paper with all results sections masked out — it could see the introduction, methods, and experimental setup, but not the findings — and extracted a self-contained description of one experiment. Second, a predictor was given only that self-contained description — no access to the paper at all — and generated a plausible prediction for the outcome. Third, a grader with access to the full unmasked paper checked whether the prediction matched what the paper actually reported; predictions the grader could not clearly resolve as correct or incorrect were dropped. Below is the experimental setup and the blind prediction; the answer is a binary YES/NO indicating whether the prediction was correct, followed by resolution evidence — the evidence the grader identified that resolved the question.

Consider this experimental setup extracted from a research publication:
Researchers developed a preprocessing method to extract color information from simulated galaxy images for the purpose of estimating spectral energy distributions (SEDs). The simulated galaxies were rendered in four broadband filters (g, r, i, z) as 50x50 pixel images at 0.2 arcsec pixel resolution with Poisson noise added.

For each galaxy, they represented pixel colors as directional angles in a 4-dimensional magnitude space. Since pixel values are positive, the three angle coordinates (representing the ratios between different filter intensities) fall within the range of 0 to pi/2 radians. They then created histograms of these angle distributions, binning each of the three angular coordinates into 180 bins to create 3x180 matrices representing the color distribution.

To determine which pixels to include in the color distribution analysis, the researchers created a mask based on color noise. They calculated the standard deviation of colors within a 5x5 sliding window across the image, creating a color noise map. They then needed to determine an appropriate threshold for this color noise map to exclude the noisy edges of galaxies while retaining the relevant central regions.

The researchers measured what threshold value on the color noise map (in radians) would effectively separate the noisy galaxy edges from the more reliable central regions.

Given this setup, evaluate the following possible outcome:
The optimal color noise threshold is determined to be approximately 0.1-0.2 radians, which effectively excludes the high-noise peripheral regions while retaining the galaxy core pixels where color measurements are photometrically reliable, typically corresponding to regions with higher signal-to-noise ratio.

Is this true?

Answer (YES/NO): YES